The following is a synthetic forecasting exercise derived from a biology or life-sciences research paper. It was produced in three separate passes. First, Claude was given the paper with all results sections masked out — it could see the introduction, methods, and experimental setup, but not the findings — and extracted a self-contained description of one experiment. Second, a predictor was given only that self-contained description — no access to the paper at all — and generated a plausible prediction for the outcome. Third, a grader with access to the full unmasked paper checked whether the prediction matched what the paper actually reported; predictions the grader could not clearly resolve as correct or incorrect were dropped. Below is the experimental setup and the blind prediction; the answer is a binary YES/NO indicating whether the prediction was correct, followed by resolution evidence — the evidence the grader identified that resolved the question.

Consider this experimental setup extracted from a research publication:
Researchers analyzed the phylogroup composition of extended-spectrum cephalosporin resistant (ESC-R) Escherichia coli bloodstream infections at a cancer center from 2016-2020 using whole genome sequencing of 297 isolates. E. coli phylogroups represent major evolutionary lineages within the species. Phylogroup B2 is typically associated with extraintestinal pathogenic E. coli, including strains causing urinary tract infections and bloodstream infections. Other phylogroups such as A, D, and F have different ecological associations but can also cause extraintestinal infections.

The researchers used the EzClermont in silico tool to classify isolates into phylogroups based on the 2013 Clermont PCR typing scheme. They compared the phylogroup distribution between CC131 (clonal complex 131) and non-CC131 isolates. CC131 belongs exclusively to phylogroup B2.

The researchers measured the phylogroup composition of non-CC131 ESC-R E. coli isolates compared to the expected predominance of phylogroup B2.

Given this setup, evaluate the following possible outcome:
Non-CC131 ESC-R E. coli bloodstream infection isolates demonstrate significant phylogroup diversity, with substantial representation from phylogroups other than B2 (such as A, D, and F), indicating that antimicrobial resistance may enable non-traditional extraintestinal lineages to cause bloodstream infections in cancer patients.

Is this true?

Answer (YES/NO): YES